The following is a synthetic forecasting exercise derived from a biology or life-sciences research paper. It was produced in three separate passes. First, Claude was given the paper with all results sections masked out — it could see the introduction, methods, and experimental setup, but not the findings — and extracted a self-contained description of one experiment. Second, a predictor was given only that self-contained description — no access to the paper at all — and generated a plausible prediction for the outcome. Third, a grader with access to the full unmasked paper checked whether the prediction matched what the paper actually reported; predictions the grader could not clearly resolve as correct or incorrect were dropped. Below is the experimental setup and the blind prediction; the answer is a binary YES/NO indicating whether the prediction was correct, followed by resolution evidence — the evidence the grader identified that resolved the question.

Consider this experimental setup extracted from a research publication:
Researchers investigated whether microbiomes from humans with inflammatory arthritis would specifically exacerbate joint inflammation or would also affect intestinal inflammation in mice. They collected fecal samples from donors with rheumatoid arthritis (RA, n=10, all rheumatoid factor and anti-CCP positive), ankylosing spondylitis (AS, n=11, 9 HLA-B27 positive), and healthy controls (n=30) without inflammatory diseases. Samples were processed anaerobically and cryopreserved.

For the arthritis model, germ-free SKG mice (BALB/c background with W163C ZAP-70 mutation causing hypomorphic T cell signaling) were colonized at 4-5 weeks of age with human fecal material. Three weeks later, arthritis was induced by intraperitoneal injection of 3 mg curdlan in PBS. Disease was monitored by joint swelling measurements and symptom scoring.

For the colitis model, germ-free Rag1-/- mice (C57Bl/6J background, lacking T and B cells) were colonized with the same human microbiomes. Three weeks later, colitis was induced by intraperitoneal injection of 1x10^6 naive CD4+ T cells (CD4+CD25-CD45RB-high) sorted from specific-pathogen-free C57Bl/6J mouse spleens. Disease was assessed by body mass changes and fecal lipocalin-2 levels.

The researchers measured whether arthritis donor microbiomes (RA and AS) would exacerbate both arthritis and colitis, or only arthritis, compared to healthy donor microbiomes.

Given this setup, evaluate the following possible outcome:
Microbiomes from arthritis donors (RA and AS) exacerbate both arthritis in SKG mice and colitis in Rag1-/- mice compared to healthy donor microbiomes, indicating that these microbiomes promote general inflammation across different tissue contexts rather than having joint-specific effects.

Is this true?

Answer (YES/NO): YES